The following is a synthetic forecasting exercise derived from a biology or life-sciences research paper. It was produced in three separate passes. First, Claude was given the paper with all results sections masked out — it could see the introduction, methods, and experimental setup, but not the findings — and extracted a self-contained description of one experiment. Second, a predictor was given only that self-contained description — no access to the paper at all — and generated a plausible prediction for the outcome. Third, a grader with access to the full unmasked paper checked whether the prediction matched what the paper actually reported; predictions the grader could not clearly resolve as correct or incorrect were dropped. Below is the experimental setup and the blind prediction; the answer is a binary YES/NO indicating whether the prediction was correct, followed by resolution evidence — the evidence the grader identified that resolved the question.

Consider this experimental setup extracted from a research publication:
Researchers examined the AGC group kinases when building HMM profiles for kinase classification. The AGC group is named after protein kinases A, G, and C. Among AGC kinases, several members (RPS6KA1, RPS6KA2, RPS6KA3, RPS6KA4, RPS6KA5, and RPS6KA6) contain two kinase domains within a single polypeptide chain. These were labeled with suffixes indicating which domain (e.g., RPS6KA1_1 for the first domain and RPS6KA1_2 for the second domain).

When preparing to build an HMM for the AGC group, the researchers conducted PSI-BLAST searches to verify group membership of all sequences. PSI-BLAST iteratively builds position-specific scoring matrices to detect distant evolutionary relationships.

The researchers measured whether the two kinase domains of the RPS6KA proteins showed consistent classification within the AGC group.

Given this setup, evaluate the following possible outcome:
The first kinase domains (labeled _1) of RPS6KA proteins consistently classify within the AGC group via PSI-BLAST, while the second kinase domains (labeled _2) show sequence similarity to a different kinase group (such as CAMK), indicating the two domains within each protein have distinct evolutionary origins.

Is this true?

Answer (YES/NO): YES